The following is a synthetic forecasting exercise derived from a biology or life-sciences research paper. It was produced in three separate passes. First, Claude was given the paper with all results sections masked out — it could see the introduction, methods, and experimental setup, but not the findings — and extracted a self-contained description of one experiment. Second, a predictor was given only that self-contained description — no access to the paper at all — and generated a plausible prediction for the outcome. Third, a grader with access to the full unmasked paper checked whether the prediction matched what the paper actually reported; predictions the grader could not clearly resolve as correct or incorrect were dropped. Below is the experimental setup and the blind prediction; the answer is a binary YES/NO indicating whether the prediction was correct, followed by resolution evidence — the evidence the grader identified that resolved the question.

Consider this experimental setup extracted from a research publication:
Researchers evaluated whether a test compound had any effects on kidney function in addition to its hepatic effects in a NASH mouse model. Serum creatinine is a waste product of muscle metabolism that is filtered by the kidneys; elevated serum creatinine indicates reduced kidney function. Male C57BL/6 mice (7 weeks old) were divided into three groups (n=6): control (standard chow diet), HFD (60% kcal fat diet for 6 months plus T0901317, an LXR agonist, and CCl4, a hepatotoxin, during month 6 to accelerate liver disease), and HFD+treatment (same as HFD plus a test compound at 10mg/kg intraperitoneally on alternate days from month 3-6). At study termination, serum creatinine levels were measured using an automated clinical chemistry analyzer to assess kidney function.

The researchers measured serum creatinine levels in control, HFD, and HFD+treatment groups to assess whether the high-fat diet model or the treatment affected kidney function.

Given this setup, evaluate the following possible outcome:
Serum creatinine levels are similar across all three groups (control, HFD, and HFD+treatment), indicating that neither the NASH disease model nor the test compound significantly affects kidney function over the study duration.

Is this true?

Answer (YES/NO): YES